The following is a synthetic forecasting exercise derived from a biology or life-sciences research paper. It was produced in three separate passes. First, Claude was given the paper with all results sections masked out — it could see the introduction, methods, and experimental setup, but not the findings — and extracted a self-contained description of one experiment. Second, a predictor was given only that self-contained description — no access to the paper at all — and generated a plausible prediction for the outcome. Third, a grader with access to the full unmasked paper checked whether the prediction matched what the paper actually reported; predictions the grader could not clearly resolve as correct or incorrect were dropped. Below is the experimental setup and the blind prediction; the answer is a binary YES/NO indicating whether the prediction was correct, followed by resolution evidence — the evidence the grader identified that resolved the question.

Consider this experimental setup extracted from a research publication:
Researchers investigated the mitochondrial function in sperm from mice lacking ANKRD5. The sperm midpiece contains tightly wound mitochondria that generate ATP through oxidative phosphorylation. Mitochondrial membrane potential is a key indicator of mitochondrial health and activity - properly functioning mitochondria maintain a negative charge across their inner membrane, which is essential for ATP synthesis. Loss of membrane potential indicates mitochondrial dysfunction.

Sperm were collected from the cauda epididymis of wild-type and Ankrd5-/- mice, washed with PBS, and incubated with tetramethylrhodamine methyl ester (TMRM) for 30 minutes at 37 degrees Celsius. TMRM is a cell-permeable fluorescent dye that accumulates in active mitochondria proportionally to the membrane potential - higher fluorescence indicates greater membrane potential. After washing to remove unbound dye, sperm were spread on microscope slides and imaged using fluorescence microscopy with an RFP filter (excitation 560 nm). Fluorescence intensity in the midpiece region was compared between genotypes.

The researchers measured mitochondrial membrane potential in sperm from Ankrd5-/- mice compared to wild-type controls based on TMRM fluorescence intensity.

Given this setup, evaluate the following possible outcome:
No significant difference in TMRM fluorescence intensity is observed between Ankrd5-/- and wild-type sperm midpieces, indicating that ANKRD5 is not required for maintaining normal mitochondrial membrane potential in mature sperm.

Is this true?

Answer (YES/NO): YES